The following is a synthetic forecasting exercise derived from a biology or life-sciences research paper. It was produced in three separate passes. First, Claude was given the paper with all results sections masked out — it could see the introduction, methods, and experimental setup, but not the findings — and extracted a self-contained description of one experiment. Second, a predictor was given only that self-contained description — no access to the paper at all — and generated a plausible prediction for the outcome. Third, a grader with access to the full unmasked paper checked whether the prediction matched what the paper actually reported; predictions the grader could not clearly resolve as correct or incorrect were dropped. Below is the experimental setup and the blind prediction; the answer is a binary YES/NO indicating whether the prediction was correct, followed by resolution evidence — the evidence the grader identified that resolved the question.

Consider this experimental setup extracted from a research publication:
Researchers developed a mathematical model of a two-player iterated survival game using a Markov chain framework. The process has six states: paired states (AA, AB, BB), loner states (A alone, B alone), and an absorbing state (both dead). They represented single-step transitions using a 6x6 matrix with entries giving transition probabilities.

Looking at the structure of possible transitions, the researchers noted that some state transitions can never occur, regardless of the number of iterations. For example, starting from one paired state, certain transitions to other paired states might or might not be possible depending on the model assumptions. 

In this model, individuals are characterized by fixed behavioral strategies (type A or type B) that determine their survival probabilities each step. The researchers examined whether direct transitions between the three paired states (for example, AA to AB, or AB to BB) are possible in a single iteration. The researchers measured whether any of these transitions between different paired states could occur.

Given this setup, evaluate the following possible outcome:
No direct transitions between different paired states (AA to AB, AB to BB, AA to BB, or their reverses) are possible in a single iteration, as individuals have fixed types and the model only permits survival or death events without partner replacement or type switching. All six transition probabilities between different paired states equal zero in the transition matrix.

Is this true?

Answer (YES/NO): YES